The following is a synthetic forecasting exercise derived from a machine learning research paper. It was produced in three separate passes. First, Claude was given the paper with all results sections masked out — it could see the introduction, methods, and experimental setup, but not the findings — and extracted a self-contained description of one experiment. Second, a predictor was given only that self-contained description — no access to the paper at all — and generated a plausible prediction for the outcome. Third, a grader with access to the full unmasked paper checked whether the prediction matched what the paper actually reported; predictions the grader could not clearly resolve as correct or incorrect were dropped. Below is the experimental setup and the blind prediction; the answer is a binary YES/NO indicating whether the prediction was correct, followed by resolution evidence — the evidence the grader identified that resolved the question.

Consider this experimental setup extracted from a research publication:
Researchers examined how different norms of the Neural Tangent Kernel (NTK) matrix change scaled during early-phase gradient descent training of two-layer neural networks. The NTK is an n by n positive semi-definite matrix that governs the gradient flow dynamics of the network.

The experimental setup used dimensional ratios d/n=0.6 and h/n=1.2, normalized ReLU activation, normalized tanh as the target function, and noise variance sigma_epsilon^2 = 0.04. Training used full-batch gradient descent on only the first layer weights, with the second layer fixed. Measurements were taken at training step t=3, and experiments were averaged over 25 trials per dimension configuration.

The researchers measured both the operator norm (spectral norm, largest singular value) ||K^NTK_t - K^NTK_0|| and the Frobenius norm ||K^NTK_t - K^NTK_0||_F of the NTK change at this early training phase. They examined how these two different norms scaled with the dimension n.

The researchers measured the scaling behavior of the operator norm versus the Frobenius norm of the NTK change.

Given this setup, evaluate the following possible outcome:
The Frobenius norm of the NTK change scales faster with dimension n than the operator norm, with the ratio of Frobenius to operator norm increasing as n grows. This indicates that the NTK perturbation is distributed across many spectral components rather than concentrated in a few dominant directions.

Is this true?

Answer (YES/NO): YES